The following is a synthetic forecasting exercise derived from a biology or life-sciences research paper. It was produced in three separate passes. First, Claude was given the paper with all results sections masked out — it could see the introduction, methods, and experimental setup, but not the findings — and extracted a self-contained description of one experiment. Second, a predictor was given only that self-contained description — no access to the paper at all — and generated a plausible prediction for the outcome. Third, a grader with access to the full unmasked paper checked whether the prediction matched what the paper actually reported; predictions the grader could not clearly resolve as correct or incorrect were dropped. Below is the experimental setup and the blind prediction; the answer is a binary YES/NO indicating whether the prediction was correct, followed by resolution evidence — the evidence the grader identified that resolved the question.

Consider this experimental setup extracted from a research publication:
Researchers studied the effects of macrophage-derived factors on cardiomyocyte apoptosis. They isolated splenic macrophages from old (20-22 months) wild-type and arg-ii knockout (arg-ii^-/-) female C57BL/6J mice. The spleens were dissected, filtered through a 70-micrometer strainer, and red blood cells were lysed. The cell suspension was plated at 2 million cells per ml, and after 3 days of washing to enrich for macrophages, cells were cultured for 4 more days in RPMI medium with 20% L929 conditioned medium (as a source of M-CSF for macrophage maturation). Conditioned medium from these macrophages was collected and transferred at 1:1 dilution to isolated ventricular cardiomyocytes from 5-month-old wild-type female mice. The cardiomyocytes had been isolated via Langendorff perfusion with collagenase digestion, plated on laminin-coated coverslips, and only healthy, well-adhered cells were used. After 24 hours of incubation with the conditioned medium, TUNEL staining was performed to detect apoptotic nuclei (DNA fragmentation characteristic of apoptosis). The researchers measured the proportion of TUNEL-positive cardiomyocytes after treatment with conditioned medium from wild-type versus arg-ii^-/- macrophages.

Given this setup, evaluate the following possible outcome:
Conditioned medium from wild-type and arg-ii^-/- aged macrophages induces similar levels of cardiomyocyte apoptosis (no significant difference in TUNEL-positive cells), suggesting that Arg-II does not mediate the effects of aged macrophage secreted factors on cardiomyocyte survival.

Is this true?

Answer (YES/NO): NO